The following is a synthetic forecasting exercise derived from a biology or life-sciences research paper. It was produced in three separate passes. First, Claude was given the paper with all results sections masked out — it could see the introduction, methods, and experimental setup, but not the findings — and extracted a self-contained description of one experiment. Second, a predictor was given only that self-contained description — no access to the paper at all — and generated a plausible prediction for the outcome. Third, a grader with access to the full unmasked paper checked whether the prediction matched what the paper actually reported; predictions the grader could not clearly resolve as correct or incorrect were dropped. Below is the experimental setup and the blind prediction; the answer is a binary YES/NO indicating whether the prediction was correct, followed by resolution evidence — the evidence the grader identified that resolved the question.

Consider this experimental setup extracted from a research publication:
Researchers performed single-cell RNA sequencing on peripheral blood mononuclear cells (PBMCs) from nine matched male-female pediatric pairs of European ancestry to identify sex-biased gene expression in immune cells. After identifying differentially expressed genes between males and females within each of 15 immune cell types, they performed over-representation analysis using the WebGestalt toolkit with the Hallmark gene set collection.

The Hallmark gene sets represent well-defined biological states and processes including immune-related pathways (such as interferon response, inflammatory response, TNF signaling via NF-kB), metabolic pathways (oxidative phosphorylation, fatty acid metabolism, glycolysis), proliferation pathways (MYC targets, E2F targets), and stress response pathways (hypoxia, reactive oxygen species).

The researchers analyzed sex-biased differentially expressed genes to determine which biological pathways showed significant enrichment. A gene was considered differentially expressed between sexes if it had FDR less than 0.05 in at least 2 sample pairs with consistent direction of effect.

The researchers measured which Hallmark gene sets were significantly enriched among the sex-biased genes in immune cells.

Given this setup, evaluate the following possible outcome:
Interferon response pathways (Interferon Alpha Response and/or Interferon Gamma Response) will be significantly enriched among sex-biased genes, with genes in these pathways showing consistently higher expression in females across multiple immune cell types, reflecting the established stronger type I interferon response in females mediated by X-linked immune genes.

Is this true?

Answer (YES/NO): NO